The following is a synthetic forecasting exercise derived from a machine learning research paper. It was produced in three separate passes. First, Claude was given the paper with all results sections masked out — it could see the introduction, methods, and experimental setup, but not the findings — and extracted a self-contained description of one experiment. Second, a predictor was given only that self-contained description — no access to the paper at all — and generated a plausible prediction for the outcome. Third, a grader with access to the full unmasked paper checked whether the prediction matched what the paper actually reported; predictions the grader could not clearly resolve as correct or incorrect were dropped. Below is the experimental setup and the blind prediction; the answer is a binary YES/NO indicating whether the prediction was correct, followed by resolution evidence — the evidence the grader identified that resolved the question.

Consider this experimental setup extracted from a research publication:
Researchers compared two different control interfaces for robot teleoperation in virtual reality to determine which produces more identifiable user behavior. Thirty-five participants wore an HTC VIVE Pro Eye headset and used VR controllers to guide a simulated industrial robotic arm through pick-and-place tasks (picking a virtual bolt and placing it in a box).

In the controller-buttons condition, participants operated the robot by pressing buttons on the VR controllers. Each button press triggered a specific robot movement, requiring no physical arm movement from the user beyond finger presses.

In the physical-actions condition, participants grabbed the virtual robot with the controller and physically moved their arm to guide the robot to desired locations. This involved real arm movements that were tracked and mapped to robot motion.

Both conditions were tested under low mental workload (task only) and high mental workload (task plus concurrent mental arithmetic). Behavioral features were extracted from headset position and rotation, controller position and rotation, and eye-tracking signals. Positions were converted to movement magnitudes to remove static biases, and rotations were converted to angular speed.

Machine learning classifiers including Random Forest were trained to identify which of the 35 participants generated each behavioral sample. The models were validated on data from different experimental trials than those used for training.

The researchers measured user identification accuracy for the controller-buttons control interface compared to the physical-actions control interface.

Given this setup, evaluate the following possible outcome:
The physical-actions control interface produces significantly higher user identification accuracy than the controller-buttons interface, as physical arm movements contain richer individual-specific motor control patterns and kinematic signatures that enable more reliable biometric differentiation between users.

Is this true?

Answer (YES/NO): NO